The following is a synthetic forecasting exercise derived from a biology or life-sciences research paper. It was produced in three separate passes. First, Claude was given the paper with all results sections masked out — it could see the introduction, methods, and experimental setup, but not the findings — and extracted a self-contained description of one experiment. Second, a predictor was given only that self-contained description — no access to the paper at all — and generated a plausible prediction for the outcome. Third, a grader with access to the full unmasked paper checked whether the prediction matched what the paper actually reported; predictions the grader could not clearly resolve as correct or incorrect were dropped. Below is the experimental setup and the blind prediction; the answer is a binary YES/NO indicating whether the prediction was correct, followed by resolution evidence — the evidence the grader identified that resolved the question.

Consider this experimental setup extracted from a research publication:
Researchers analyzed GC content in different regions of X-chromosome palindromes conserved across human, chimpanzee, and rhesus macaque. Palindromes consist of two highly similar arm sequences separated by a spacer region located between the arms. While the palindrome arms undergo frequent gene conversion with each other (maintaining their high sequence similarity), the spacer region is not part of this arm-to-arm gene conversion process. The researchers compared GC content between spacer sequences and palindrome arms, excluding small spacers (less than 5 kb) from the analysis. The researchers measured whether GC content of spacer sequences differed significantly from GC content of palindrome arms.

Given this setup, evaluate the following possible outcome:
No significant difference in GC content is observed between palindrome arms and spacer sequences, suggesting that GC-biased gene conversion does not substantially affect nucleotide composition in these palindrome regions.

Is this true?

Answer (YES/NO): YES